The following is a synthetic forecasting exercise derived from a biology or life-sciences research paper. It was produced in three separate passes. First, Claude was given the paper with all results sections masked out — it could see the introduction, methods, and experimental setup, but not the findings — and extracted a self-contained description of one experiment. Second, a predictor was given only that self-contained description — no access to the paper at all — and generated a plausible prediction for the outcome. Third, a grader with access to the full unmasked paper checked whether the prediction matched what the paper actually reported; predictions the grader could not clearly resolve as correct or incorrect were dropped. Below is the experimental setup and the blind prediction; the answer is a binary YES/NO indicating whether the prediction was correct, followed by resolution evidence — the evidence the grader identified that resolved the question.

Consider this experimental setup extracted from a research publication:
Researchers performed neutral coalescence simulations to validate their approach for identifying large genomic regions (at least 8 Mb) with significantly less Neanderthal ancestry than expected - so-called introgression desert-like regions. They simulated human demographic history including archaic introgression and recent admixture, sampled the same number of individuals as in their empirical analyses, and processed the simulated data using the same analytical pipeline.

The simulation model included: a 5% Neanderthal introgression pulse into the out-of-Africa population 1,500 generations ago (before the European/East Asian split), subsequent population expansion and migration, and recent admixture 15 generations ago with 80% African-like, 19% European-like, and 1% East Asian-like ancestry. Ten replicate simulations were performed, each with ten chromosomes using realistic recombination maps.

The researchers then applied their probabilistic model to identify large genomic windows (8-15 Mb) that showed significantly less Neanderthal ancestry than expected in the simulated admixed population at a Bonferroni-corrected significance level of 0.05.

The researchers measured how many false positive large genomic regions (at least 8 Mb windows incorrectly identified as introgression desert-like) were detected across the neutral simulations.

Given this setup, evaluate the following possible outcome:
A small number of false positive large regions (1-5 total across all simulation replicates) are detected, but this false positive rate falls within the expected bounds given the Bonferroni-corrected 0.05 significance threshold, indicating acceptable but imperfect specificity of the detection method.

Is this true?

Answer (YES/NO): NO